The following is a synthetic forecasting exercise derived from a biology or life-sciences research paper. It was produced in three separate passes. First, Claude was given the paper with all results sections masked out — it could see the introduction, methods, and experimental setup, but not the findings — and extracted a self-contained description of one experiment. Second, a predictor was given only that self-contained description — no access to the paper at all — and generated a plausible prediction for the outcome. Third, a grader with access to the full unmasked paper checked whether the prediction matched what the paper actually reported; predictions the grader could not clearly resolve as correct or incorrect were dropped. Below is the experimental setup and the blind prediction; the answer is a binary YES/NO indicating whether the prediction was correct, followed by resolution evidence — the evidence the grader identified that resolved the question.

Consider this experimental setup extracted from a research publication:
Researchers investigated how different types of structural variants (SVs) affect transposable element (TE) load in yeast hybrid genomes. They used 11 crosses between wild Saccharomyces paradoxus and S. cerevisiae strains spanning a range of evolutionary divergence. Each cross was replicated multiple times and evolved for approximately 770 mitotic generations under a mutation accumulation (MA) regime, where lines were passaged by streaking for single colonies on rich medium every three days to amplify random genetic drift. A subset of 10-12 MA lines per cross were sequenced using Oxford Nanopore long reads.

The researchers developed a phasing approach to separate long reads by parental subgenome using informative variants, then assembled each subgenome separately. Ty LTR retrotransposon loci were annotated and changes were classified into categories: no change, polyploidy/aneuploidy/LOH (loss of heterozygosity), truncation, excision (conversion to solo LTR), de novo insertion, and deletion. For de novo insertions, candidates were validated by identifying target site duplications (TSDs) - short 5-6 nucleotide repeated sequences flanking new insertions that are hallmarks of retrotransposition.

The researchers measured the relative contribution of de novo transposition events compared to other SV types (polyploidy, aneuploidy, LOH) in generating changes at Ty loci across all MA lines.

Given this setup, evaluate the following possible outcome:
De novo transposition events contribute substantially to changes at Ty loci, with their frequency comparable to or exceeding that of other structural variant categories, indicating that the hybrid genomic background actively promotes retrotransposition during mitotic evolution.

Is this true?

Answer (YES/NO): NO